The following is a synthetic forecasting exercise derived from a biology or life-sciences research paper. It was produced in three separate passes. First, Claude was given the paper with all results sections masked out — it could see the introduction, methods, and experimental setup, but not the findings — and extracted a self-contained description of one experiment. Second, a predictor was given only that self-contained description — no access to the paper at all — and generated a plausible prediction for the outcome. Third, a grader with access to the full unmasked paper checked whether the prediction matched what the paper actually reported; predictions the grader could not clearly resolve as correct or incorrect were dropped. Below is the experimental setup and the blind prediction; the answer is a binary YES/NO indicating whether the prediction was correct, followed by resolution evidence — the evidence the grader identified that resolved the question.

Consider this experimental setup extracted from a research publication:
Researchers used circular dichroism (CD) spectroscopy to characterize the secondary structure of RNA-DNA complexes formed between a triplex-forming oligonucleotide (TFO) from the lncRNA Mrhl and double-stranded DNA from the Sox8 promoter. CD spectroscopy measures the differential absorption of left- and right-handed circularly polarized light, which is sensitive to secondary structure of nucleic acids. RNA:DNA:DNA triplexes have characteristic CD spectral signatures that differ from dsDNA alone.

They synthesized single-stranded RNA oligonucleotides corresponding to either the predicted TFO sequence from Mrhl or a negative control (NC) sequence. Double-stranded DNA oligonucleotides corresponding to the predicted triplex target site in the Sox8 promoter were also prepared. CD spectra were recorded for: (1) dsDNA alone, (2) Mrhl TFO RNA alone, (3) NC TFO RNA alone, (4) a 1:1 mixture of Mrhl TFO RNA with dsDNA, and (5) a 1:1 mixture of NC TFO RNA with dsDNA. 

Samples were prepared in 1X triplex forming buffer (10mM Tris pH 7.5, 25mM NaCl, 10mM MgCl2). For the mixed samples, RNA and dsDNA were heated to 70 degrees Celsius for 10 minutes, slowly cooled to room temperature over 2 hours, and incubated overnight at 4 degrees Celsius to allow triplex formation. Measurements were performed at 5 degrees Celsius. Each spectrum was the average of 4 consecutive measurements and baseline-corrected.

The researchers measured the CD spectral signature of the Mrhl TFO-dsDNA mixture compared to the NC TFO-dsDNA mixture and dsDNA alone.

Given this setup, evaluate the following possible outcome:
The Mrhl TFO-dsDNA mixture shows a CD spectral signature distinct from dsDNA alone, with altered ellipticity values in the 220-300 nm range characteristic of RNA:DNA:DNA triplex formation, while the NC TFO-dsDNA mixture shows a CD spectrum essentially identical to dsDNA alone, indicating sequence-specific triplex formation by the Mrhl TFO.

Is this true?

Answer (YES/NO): NO